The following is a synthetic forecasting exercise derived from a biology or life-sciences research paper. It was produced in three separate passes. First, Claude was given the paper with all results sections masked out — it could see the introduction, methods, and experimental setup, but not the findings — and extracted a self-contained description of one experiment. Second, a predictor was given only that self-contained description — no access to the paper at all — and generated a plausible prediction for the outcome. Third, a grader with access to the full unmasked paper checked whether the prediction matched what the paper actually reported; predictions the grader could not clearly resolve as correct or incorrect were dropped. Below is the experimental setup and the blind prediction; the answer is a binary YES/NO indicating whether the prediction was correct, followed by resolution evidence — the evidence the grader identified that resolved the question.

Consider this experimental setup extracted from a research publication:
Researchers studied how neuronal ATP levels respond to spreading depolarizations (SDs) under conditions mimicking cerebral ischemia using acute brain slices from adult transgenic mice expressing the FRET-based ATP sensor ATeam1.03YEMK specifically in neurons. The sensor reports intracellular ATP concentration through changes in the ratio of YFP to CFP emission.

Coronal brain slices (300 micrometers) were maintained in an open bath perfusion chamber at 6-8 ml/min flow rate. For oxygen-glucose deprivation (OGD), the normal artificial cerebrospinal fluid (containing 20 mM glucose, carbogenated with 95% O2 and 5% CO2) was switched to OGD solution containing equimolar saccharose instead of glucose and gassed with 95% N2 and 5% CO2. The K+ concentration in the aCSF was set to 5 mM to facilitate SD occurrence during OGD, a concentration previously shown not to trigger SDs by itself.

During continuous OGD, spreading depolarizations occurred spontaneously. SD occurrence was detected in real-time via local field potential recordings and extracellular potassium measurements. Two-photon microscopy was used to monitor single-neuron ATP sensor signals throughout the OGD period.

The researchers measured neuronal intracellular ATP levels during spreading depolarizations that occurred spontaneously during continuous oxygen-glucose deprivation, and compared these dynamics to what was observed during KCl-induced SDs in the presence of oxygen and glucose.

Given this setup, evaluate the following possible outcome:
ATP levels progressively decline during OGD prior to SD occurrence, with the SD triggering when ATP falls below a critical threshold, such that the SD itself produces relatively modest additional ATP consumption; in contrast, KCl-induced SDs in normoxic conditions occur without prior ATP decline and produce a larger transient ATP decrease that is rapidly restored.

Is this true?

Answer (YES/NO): NO